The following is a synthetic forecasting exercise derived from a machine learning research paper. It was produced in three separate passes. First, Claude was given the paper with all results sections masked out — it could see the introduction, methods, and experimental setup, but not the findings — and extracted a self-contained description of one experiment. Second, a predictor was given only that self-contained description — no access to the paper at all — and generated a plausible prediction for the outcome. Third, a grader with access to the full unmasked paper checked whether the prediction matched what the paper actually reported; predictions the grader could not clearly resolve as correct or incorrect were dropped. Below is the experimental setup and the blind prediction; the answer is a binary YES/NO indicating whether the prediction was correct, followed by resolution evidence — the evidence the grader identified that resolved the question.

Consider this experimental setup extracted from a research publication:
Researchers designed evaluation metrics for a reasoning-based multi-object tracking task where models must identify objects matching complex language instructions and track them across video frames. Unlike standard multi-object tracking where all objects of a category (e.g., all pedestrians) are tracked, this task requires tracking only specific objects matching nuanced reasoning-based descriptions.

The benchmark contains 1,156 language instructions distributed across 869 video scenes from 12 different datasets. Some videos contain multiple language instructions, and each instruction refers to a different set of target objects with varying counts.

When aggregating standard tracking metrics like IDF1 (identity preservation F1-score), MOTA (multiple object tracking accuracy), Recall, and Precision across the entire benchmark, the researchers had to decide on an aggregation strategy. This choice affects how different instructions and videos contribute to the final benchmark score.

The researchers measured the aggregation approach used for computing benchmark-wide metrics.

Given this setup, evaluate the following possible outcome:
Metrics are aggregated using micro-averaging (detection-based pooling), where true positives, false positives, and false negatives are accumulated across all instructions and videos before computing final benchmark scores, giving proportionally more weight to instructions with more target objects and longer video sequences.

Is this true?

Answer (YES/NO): NO